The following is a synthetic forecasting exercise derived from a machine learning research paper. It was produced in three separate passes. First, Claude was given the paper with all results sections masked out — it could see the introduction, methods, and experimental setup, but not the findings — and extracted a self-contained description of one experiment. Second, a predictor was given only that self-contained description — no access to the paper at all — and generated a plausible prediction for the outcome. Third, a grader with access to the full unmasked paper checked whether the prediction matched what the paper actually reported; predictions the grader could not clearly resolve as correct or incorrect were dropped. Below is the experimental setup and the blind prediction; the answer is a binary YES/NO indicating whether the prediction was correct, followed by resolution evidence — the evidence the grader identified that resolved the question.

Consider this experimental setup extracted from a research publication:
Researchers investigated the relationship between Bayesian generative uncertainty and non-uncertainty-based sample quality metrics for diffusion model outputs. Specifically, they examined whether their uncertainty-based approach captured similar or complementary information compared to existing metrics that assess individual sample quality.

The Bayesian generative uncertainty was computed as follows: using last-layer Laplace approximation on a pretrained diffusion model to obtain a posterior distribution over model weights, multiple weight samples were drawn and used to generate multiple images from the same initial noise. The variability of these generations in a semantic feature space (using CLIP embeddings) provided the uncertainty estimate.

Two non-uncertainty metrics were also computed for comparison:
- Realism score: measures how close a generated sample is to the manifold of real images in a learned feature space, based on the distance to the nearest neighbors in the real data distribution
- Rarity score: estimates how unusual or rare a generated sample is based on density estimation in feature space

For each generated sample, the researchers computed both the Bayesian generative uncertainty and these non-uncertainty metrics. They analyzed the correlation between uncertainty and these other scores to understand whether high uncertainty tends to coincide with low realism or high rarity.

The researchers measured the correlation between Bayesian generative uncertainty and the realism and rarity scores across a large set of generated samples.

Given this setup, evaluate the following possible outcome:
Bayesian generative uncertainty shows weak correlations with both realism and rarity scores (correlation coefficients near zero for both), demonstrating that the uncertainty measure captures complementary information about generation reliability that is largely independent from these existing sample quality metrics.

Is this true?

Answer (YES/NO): NO